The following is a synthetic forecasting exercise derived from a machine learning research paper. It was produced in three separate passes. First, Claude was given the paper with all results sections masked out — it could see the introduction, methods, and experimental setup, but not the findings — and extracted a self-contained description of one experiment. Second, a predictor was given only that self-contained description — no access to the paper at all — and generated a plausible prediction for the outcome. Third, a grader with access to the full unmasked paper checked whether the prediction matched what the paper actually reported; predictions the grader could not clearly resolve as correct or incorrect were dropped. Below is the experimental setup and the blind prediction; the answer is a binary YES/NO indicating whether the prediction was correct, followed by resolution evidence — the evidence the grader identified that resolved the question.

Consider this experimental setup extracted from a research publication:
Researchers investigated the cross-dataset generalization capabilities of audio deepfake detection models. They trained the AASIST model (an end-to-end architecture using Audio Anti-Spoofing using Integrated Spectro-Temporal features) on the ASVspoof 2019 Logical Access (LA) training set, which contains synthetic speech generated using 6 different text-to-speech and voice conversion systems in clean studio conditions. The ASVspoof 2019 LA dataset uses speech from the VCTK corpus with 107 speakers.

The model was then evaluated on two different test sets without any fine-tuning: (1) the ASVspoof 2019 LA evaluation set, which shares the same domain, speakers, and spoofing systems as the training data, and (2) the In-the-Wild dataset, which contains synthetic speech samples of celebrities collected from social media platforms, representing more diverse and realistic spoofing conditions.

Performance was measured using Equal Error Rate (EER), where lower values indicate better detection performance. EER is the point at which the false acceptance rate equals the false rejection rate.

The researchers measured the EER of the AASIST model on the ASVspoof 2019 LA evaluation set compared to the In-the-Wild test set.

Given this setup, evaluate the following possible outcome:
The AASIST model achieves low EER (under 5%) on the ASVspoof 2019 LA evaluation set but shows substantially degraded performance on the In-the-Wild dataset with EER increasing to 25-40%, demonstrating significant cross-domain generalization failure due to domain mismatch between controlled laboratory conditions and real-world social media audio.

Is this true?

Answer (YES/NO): NO